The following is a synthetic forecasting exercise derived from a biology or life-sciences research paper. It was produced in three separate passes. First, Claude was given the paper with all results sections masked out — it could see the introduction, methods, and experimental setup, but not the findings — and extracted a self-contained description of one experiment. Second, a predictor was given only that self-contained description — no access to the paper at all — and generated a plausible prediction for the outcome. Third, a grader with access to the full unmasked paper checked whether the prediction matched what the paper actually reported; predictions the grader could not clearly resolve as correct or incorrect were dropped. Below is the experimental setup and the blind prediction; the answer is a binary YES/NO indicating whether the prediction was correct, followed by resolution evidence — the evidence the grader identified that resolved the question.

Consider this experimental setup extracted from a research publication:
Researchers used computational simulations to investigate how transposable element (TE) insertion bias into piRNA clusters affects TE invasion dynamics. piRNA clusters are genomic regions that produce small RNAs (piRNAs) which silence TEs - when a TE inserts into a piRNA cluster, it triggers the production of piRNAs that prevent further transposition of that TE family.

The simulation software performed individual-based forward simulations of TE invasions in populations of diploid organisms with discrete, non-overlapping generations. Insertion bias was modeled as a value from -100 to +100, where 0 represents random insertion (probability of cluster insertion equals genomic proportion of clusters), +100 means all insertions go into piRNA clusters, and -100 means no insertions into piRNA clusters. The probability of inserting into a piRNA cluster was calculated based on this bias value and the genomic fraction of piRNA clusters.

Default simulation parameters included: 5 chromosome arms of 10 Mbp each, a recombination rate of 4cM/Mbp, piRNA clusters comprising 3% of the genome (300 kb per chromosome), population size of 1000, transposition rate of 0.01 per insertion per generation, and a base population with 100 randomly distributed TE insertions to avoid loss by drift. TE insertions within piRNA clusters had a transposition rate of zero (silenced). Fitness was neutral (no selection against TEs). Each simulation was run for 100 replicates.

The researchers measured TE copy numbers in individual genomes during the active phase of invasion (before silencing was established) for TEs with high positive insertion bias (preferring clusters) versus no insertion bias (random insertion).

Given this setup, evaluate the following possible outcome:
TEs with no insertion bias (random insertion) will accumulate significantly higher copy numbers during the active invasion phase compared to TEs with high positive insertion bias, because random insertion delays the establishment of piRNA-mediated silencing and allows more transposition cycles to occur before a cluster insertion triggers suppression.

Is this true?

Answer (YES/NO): YES